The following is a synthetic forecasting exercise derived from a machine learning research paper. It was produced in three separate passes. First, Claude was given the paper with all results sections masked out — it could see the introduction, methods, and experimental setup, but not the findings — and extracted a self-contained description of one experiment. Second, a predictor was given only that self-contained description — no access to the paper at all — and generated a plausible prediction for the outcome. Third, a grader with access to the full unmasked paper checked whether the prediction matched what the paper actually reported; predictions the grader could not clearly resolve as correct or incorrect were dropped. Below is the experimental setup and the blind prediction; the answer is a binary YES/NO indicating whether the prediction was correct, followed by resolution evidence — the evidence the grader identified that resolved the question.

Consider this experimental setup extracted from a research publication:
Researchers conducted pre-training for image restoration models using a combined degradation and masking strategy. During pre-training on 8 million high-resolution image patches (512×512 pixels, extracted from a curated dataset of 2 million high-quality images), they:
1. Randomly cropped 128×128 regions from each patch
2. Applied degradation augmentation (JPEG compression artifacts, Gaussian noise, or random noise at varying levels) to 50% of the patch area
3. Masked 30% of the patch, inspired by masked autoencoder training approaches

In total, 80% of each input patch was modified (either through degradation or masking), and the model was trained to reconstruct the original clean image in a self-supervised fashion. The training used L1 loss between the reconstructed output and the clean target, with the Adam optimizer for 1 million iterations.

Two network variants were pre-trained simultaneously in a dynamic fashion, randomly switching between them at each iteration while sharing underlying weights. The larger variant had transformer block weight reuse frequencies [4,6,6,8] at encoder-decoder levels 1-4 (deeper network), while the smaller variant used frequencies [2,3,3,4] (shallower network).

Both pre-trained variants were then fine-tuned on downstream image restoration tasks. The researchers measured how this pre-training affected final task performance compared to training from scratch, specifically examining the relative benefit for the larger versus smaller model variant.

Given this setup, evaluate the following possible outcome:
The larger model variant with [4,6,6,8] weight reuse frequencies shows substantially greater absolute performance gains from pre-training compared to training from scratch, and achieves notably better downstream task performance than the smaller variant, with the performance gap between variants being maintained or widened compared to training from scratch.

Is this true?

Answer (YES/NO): NO